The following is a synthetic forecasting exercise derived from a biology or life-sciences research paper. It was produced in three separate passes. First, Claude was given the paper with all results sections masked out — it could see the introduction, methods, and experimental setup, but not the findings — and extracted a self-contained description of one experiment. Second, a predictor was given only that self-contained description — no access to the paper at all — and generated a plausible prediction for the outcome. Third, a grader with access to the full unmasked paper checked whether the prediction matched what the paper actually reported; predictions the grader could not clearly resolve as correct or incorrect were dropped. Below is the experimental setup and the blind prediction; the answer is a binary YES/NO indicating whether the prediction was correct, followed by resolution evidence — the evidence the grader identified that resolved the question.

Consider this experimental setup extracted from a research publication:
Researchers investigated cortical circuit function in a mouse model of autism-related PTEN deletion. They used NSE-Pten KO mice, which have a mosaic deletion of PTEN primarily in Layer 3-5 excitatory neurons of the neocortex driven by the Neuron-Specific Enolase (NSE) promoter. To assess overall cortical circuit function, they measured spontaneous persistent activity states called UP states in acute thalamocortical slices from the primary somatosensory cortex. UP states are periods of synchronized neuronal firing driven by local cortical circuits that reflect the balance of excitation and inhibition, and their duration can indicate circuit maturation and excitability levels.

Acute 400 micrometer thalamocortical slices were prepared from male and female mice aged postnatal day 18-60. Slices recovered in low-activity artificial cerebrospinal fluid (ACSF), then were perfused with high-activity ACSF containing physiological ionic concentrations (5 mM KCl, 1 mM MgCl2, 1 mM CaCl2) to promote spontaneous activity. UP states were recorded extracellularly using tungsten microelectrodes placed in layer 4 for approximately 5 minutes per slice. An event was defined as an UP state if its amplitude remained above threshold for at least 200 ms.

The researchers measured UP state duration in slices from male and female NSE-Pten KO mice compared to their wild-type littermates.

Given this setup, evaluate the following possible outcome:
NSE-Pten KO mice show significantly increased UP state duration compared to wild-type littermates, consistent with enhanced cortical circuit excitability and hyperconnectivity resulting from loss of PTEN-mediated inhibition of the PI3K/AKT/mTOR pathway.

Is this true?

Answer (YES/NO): NO